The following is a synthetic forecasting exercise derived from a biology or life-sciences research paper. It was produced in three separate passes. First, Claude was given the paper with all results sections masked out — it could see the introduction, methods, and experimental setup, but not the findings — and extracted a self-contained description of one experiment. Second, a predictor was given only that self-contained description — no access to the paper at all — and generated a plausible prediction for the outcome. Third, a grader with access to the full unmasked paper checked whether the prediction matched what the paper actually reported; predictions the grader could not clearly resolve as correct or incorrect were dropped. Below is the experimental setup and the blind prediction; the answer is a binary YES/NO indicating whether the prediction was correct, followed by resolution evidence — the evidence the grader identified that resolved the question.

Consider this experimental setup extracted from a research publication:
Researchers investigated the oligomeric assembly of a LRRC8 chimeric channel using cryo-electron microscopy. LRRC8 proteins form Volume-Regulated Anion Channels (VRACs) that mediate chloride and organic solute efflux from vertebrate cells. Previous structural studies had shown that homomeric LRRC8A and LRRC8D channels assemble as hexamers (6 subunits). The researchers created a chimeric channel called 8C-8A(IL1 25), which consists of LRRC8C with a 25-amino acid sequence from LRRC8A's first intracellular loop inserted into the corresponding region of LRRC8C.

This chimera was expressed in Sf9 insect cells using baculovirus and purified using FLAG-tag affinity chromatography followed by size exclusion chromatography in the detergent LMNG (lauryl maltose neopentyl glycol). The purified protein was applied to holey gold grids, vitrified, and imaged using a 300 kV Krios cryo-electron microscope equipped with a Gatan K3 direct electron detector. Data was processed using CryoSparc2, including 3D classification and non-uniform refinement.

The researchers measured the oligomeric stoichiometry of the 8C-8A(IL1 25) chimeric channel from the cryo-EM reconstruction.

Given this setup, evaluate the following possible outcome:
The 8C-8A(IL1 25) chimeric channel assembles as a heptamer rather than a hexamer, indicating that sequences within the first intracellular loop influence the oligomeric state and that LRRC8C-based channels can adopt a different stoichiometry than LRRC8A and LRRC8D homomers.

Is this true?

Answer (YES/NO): YES